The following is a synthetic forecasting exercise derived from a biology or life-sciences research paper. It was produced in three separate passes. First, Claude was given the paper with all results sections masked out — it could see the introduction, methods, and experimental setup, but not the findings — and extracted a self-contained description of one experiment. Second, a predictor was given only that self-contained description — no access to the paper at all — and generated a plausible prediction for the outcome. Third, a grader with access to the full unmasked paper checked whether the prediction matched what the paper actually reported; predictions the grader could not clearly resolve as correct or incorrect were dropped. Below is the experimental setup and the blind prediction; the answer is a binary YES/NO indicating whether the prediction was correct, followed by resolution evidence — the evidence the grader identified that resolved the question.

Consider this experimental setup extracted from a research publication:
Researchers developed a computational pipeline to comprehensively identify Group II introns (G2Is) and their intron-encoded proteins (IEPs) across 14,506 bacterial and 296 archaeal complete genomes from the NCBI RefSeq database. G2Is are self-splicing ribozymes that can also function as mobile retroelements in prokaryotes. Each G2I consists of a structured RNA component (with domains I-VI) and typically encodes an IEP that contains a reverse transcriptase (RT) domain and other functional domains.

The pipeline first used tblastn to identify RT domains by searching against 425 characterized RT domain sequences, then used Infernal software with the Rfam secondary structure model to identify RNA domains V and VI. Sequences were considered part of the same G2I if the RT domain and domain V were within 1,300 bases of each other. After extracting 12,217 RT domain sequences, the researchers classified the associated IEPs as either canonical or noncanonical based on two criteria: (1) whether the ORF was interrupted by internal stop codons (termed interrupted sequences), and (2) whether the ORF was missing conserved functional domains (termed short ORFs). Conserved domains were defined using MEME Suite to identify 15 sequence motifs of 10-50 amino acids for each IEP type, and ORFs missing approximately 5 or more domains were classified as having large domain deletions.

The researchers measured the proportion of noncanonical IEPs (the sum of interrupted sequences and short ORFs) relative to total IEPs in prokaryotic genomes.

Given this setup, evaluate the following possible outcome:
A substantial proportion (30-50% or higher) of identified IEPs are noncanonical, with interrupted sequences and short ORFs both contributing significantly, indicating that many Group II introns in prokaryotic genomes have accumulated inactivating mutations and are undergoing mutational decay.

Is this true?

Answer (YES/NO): YES